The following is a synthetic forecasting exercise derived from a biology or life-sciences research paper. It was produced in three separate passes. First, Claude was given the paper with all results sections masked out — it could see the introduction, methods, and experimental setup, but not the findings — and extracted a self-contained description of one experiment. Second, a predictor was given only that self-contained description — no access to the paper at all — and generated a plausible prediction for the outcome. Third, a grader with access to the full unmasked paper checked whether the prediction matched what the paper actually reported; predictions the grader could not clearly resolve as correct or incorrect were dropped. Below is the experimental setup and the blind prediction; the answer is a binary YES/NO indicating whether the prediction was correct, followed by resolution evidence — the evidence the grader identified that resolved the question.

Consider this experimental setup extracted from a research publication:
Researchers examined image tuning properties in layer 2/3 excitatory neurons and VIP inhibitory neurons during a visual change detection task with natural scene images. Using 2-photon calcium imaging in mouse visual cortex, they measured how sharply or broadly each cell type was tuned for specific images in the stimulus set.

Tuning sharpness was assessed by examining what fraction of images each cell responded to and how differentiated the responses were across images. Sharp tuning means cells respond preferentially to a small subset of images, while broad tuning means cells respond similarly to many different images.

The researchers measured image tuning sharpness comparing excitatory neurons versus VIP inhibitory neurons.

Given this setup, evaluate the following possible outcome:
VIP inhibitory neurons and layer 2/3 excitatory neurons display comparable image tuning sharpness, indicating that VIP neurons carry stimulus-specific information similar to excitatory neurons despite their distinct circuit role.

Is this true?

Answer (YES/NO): NO